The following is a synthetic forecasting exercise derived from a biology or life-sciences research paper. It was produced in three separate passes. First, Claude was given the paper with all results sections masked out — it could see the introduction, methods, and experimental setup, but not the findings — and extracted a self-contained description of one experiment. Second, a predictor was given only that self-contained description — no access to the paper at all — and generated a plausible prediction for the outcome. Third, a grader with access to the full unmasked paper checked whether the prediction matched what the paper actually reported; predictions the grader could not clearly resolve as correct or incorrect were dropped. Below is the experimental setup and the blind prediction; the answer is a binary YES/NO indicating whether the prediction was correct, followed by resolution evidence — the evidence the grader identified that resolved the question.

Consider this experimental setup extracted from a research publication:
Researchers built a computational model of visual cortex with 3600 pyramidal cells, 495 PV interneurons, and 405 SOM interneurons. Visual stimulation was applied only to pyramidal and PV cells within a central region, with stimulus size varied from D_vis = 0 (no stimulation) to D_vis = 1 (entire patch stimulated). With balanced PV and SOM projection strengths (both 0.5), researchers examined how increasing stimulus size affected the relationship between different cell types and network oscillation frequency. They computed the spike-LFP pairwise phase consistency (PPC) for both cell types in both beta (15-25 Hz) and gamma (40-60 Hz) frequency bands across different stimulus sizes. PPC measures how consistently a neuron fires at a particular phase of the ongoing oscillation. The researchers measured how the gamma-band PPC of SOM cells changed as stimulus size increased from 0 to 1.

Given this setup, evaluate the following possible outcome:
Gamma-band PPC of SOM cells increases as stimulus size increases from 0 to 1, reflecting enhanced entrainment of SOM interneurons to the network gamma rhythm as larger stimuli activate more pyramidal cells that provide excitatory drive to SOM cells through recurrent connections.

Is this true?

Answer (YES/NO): NO